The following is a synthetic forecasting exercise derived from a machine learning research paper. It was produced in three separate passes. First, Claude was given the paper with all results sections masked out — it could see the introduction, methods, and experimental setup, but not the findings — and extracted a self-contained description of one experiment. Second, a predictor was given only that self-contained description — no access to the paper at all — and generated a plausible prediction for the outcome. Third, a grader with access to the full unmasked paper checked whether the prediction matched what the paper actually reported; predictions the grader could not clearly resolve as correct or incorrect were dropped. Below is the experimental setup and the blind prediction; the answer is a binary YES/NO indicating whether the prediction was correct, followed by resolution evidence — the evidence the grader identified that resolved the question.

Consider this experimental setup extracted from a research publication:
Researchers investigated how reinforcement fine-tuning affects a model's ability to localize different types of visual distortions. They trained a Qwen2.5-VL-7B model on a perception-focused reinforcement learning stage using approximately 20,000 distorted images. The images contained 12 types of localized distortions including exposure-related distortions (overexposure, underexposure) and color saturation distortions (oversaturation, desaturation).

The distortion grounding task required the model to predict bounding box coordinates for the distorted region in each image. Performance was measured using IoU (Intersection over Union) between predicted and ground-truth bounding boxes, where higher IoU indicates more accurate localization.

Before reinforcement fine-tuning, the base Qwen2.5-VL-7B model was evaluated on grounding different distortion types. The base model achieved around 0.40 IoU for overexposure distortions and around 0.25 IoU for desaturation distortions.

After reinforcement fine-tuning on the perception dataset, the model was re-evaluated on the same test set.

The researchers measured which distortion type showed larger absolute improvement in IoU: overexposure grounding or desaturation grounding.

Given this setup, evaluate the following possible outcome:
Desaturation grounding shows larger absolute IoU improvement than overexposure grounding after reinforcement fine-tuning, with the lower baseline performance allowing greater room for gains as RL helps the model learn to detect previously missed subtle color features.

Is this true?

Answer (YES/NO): NO